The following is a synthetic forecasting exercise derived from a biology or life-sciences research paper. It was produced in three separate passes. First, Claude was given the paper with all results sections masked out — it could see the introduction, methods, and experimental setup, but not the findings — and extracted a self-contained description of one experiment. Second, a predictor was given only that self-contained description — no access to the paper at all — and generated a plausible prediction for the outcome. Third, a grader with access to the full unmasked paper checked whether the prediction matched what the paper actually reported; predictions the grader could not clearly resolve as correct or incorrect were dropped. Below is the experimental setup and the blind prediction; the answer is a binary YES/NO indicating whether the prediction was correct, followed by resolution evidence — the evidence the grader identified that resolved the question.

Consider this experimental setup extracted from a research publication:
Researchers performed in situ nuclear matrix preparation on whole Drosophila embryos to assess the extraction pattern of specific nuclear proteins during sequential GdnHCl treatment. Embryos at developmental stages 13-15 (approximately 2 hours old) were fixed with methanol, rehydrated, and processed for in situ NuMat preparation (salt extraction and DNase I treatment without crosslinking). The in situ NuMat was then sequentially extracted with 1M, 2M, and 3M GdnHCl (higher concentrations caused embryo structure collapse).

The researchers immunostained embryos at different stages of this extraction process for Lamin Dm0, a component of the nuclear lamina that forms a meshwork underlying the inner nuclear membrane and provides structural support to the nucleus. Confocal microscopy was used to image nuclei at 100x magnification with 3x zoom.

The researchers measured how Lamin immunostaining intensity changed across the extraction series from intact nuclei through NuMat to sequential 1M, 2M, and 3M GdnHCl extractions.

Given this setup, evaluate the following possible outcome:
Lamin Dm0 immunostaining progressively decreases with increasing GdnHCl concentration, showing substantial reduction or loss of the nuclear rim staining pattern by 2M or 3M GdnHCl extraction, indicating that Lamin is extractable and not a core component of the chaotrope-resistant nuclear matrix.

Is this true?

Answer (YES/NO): NO